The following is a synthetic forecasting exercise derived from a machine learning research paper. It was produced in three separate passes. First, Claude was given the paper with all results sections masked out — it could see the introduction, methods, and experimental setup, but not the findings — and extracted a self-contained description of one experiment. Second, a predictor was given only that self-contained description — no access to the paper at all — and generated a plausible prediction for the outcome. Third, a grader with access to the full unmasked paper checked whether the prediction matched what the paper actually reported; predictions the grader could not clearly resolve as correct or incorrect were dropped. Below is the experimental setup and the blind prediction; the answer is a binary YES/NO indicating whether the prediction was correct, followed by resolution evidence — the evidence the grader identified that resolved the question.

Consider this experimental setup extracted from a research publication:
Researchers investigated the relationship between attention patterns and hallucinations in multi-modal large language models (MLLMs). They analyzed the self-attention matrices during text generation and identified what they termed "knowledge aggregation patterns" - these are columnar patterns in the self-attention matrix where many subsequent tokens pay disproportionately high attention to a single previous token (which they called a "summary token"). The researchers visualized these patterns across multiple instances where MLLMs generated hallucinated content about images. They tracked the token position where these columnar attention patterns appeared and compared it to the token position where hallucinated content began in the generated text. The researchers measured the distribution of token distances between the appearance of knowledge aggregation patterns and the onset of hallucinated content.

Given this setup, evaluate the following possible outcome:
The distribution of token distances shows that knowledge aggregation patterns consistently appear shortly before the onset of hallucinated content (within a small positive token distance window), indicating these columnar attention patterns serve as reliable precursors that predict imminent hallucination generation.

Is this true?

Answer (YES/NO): YES